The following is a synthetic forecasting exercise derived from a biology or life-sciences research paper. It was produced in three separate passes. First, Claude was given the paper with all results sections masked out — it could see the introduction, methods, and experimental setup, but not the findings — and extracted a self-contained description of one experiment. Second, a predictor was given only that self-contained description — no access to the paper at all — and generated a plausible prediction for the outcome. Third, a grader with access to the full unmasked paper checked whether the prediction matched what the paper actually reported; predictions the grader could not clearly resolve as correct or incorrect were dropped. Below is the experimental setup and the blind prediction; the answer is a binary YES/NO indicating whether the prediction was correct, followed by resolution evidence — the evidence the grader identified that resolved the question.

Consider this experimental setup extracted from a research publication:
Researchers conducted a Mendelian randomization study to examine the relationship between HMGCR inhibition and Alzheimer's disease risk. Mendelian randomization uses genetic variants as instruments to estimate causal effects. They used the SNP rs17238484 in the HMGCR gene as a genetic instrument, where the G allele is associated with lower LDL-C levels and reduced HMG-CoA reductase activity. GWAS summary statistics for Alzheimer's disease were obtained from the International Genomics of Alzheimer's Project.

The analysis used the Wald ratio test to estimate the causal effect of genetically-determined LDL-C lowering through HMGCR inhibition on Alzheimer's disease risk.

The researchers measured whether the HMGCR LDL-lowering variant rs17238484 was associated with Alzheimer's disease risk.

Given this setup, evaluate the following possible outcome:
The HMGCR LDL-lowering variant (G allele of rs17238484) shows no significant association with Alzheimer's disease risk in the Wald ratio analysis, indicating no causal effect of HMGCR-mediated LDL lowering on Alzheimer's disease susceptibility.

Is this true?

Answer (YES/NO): NO